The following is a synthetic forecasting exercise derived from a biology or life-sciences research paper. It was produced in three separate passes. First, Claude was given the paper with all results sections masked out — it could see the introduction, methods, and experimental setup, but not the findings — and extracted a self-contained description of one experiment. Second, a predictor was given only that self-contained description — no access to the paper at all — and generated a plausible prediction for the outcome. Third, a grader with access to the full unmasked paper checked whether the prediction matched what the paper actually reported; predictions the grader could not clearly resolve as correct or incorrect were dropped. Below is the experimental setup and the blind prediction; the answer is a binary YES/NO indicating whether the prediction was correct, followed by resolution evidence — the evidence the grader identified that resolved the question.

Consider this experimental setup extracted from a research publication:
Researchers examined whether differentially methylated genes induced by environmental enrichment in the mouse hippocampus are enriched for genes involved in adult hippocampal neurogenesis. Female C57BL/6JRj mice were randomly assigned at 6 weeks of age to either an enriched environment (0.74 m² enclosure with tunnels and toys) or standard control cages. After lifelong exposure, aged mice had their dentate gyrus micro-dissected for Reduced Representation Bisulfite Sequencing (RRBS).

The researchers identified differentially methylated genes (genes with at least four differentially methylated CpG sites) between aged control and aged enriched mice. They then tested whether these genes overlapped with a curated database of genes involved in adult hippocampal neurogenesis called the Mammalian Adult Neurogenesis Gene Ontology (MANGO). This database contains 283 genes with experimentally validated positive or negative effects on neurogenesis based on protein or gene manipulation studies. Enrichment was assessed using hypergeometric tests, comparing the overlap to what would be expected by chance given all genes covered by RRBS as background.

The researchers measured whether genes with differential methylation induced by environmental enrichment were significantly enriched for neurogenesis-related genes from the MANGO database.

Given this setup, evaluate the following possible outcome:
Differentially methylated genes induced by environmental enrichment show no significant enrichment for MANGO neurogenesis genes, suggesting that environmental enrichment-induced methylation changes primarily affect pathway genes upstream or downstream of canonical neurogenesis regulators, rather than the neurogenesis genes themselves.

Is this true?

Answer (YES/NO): NO